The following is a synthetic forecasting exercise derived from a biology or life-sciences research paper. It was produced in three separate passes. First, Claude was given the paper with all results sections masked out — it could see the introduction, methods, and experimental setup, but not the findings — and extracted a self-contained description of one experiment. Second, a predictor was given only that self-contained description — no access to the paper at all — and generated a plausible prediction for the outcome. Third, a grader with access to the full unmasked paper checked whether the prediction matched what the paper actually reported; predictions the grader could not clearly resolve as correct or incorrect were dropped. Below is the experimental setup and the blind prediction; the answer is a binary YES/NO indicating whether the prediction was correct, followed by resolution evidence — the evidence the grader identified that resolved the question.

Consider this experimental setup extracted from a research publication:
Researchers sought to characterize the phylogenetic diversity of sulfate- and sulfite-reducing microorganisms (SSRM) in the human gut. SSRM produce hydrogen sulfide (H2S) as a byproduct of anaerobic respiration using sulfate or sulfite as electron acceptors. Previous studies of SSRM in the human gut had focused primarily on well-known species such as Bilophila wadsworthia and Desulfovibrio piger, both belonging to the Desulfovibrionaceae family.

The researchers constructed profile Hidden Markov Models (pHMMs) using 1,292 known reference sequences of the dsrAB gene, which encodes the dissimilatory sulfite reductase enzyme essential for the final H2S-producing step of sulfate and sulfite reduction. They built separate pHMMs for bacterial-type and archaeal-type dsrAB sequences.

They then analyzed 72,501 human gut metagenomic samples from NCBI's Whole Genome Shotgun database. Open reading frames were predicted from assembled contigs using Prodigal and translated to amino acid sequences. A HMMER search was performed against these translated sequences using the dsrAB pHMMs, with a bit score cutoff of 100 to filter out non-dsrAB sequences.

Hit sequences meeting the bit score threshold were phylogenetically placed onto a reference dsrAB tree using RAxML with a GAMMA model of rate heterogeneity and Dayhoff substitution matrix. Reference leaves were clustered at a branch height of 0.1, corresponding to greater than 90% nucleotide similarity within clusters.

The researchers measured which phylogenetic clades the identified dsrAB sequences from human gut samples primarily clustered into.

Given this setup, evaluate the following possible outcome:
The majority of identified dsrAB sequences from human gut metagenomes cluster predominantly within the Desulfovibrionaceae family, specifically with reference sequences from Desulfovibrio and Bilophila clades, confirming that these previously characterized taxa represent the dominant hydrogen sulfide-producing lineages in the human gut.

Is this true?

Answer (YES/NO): NO